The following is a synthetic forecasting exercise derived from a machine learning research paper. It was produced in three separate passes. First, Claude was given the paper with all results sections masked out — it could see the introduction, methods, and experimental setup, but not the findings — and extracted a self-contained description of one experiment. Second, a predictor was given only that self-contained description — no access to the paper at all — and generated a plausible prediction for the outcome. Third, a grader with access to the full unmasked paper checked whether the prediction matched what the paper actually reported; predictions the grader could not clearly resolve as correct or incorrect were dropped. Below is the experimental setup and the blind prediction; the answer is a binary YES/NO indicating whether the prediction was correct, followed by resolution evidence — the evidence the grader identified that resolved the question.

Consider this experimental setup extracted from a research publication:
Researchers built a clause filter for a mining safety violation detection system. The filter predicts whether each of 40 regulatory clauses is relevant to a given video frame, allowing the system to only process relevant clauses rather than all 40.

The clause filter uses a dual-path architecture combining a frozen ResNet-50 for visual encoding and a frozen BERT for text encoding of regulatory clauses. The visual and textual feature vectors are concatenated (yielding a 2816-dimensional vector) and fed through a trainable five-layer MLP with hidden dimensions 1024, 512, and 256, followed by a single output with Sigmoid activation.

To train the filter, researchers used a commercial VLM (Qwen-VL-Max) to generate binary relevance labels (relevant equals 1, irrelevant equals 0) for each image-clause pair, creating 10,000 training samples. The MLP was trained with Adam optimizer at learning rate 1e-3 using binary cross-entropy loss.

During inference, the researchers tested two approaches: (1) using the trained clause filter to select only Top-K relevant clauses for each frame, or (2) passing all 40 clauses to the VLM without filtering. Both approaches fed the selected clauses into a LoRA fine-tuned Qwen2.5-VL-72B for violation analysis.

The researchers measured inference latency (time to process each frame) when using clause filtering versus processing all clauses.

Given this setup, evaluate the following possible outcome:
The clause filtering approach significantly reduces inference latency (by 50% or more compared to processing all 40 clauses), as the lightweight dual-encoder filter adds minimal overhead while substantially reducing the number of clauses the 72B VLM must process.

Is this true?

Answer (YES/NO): NO